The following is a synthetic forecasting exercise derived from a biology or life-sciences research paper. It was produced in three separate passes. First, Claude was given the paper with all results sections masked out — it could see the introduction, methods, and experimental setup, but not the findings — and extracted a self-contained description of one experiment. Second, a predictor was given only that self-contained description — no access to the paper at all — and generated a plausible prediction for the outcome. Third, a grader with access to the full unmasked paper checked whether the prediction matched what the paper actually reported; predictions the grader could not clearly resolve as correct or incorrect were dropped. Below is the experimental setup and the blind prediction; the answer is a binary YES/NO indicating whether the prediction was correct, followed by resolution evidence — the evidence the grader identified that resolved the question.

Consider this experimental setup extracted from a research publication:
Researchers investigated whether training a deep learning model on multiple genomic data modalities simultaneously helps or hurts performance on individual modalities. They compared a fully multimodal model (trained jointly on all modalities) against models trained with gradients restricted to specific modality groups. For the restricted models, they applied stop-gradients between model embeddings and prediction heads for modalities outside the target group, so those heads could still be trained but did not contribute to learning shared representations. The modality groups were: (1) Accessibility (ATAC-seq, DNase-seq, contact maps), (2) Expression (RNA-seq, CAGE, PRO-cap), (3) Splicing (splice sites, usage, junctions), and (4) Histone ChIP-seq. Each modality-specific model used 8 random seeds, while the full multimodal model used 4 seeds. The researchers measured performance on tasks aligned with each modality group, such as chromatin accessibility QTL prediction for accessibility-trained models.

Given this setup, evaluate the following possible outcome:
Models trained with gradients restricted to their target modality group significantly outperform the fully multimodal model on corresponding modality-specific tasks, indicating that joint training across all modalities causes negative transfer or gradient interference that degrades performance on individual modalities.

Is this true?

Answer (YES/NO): NO